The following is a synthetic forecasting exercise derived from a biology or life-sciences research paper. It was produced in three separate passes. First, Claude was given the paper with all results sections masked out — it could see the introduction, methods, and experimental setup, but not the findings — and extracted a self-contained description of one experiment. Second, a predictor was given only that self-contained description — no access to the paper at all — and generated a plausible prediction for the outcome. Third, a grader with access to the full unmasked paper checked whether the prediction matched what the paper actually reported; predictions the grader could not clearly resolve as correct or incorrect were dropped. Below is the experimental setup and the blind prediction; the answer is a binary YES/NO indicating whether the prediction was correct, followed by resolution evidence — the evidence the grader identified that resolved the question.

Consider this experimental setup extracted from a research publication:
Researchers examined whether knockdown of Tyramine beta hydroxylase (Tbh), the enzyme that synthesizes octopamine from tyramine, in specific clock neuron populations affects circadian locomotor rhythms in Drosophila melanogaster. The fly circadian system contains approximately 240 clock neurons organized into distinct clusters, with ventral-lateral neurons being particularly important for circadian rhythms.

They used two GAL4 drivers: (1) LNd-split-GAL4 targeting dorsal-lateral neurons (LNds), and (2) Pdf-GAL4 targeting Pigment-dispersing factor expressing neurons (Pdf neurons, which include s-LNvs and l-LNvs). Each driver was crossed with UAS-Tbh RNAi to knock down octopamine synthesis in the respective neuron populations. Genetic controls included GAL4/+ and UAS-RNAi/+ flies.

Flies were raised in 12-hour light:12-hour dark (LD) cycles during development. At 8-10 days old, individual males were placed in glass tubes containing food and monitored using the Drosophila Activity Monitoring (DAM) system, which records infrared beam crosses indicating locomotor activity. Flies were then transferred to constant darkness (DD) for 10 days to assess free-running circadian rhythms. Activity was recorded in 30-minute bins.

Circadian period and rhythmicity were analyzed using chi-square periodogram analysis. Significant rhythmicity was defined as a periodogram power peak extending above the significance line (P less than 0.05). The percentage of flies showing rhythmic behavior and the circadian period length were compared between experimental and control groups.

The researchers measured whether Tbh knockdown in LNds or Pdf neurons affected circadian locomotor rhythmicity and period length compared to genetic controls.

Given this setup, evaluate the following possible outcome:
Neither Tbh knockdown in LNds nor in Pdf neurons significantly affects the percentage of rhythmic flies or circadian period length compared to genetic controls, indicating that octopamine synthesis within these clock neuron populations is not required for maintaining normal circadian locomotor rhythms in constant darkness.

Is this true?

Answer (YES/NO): YES